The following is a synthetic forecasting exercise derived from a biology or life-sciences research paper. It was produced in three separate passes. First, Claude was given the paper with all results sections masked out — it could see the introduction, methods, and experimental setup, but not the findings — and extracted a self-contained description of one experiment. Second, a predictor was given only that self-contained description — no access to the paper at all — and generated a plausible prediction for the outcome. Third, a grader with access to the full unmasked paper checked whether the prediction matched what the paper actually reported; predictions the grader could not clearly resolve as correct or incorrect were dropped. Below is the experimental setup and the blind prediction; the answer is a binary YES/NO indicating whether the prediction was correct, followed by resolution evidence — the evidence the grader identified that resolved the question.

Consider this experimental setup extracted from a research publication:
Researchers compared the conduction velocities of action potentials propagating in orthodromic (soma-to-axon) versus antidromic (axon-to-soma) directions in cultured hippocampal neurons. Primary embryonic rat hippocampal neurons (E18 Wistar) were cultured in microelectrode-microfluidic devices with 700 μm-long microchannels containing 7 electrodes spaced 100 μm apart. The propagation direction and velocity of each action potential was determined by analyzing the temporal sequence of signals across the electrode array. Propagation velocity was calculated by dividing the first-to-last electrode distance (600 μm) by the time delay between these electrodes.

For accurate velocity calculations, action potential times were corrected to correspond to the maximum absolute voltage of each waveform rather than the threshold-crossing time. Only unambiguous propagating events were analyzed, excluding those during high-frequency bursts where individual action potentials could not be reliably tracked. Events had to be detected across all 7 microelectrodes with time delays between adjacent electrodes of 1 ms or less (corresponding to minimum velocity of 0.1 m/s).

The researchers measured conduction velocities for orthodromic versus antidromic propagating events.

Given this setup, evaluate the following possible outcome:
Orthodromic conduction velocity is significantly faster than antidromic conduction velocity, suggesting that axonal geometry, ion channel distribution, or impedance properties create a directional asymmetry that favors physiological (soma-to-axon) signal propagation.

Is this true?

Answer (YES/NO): YES